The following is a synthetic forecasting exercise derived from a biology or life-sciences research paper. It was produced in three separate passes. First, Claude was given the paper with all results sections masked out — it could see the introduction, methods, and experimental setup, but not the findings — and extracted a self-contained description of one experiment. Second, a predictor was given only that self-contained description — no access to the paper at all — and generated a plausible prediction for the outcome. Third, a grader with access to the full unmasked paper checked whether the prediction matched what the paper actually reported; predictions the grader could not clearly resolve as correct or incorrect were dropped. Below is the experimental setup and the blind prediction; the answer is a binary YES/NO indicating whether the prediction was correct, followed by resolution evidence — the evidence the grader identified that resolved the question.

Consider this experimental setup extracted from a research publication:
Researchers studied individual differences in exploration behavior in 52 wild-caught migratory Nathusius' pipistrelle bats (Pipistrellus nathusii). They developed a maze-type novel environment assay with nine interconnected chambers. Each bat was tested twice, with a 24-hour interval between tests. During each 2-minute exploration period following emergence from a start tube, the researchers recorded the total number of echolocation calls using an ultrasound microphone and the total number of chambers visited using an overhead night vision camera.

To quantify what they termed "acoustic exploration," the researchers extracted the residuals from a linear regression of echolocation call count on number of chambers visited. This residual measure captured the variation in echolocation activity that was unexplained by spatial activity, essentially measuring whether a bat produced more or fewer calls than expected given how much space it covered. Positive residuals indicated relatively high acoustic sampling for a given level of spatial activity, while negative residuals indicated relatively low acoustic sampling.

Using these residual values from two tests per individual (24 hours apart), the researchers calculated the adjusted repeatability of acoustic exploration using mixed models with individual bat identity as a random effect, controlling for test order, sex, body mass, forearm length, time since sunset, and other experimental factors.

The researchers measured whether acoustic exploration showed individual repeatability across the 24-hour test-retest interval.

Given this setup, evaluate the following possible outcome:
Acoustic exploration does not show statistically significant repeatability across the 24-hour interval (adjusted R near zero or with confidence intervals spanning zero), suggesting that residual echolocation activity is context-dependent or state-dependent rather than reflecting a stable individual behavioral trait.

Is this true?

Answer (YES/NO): NO